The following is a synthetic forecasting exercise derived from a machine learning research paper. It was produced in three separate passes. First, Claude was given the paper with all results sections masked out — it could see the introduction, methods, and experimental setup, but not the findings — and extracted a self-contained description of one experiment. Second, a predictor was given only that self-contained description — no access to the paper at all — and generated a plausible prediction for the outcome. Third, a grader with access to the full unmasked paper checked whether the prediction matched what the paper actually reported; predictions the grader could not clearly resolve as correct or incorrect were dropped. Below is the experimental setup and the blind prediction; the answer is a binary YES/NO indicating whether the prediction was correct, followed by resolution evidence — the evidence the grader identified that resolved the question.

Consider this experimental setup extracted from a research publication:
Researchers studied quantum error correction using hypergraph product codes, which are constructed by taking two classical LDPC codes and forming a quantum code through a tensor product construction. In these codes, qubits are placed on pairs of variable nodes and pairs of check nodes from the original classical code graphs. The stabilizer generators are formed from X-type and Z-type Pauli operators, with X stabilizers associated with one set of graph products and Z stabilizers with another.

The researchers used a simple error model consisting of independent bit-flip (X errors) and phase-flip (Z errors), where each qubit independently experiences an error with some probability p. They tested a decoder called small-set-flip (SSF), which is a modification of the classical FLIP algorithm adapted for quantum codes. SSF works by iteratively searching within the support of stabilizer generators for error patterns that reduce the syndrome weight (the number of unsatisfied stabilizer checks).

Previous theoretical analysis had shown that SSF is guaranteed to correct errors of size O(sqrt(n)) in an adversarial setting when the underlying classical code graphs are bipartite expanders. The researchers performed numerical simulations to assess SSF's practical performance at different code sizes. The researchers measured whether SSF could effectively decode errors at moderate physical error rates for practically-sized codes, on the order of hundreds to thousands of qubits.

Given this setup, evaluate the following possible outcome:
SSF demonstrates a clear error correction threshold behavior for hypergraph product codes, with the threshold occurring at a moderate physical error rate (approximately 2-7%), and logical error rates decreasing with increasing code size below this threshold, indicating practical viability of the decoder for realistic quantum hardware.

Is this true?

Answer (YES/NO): NO